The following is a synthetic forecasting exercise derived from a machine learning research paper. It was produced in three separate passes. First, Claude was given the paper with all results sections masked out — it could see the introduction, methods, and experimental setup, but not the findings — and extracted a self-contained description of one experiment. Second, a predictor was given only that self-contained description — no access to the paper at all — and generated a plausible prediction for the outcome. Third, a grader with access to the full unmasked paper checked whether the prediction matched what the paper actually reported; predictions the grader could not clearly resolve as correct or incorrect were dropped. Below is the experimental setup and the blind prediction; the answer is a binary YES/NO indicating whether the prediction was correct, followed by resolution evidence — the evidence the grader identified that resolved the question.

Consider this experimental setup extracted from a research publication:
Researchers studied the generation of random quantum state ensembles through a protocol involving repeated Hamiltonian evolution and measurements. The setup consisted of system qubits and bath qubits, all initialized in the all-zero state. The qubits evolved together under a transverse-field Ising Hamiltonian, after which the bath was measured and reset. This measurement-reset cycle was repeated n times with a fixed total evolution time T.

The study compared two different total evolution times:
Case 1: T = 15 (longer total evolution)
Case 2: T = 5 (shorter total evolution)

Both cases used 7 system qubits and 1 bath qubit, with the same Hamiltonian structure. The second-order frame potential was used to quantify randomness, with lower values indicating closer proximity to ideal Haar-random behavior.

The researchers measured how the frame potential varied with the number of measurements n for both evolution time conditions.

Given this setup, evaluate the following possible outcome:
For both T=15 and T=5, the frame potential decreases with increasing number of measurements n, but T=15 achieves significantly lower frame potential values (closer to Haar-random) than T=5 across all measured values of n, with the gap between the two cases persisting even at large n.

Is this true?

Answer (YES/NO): NO